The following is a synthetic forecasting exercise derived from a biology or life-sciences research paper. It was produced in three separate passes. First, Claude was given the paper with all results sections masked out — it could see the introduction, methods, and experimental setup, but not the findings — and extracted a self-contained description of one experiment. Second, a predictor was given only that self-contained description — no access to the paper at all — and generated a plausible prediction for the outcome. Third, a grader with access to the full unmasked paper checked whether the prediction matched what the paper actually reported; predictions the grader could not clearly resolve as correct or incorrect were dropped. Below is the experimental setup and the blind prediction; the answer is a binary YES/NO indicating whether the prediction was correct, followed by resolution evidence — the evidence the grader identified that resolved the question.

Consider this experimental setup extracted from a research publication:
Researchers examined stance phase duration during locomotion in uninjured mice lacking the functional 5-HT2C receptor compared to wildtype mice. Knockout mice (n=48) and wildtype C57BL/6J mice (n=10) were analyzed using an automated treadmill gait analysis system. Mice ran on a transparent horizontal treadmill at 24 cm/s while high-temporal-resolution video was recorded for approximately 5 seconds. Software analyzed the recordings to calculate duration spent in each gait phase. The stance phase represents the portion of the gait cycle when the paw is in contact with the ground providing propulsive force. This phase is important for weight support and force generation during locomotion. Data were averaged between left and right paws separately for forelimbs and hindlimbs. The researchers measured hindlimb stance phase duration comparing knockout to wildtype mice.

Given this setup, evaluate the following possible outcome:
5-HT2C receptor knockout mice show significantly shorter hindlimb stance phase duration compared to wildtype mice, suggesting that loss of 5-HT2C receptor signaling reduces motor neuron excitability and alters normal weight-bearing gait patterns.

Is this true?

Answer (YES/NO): NO